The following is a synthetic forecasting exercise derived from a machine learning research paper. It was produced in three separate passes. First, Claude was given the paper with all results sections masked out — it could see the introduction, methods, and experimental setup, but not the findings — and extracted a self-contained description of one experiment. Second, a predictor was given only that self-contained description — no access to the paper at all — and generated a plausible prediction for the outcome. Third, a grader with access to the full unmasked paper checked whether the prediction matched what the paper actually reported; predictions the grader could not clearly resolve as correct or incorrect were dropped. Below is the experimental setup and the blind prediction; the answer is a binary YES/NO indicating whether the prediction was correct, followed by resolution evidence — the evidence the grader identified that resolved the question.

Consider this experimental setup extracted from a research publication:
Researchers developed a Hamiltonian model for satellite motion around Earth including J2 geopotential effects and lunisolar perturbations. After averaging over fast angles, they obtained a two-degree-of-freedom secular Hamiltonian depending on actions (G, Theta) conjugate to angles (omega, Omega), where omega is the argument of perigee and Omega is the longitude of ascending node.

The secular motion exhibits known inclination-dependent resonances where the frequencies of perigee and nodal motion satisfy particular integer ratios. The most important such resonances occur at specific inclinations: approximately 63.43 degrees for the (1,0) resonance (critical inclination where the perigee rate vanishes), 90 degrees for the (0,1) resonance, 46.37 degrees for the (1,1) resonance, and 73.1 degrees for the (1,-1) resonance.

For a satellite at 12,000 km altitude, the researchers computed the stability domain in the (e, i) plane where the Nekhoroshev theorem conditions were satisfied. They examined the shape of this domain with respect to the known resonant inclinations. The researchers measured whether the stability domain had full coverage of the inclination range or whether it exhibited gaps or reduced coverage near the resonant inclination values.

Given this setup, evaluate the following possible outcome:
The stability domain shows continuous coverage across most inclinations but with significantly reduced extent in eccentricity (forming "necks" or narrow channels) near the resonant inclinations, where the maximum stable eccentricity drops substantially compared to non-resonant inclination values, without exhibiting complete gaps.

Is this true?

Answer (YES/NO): NO